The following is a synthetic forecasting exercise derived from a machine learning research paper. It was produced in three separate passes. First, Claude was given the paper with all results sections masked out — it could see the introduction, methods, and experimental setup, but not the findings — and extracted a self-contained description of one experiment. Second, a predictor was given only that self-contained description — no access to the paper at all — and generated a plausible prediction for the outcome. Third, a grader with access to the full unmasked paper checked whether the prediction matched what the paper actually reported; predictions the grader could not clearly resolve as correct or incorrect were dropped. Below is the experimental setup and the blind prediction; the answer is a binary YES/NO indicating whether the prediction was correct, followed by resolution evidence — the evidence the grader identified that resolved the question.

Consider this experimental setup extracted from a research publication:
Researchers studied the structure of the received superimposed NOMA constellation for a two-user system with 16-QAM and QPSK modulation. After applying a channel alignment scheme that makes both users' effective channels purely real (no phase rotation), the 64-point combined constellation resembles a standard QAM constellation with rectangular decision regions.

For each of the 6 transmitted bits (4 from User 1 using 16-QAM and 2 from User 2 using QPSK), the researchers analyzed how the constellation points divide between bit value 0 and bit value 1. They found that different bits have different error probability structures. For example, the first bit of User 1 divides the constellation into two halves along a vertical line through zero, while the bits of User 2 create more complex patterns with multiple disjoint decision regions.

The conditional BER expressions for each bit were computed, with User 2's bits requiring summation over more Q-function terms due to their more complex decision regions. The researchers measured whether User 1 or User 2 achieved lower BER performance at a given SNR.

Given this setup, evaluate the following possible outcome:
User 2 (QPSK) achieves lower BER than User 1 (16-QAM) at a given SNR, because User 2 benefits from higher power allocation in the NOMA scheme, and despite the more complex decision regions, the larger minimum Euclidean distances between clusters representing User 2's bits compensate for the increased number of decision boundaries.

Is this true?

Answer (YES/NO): NO